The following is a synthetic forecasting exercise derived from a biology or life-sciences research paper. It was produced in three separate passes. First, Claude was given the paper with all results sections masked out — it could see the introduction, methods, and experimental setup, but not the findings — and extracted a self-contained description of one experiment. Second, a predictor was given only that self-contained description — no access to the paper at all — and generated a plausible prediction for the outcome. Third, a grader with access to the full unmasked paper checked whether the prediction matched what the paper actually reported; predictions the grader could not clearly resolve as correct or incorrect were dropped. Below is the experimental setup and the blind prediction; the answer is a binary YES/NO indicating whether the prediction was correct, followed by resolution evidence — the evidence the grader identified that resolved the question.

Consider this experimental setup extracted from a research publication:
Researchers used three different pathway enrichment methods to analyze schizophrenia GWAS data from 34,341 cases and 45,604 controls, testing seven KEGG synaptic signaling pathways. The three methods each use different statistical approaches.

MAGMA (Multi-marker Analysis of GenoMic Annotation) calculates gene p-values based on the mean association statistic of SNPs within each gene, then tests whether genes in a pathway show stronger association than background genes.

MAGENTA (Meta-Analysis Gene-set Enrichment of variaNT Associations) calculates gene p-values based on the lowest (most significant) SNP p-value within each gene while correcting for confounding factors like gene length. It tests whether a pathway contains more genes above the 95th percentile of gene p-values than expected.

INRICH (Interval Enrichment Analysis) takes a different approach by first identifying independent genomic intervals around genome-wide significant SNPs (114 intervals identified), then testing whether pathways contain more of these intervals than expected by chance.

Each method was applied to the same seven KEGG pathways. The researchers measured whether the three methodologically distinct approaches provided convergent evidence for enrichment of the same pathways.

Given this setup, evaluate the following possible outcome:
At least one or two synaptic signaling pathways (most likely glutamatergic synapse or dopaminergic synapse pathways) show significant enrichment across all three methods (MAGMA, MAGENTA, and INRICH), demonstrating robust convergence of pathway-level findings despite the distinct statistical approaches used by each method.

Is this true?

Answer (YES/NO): NO